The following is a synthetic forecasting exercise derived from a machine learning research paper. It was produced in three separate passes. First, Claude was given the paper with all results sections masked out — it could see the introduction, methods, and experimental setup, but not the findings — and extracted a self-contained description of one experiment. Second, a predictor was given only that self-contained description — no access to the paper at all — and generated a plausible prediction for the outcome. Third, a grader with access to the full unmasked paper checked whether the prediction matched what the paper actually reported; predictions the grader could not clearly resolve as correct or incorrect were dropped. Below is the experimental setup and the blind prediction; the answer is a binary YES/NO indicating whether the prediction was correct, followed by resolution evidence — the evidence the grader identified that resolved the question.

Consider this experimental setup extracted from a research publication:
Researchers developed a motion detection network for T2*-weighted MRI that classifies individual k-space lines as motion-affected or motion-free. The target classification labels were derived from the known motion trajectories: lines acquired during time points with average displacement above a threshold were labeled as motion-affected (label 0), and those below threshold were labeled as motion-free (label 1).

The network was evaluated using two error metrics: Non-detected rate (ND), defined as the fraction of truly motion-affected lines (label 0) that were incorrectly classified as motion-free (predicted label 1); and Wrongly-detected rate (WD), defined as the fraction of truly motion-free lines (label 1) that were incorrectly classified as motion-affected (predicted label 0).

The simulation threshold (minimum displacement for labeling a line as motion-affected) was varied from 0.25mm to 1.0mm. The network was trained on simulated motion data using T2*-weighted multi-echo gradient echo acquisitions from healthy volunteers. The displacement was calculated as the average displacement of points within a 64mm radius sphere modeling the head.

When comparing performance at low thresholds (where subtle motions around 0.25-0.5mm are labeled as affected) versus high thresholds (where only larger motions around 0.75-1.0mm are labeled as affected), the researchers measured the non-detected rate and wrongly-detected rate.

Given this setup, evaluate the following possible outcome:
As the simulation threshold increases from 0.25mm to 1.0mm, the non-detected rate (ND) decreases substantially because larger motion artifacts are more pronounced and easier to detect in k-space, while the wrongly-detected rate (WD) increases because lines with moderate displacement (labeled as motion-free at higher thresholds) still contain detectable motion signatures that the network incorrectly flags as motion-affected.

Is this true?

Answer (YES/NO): NO